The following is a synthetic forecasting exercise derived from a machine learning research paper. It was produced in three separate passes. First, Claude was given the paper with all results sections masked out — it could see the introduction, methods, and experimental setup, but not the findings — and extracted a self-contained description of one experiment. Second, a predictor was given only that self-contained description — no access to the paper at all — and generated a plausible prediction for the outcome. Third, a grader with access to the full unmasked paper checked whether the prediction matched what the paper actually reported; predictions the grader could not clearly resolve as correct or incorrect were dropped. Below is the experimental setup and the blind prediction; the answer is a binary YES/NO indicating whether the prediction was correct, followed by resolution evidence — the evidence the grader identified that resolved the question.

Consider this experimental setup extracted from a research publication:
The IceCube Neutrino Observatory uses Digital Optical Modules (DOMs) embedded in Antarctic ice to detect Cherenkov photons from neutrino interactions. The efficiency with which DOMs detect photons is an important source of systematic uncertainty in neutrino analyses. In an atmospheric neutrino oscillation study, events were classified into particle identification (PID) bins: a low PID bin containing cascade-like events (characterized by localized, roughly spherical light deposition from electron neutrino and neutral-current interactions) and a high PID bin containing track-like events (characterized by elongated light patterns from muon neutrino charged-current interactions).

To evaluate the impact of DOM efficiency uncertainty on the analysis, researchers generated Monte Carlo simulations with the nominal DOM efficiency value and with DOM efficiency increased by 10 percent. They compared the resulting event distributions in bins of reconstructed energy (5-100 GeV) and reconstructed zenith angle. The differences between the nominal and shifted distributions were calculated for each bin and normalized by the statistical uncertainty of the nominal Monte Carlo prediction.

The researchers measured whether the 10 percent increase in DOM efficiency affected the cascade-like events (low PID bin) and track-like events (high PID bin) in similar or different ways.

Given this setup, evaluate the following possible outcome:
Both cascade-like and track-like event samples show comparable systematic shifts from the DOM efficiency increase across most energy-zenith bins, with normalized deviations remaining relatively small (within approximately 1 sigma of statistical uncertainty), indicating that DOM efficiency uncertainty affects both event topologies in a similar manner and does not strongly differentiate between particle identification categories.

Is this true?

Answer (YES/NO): NO